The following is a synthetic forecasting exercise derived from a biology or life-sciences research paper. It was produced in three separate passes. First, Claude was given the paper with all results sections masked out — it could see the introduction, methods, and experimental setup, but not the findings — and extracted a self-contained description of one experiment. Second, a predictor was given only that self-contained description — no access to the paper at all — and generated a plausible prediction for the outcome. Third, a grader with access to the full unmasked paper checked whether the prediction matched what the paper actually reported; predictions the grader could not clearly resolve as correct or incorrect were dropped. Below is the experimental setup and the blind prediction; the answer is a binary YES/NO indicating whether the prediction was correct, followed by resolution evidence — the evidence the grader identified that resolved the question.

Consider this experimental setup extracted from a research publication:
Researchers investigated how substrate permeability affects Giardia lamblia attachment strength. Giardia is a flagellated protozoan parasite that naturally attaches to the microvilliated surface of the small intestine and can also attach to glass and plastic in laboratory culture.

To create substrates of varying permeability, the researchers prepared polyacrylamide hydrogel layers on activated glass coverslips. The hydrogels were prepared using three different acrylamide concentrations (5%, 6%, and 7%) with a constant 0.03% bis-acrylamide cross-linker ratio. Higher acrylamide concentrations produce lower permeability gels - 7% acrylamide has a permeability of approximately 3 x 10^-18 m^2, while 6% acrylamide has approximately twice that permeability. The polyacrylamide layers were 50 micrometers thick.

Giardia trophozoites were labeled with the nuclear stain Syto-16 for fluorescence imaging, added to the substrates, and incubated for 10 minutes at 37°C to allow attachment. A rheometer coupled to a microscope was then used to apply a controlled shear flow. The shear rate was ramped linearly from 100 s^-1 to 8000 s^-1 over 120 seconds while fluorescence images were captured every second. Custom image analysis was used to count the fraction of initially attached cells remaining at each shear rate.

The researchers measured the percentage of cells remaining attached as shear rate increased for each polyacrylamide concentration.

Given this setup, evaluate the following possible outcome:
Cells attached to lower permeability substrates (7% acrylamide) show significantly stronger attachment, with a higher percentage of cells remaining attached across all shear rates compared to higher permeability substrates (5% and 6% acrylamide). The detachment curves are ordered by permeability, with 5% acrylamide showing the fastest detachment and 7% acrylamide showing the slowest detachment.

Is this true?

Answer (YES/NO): YES